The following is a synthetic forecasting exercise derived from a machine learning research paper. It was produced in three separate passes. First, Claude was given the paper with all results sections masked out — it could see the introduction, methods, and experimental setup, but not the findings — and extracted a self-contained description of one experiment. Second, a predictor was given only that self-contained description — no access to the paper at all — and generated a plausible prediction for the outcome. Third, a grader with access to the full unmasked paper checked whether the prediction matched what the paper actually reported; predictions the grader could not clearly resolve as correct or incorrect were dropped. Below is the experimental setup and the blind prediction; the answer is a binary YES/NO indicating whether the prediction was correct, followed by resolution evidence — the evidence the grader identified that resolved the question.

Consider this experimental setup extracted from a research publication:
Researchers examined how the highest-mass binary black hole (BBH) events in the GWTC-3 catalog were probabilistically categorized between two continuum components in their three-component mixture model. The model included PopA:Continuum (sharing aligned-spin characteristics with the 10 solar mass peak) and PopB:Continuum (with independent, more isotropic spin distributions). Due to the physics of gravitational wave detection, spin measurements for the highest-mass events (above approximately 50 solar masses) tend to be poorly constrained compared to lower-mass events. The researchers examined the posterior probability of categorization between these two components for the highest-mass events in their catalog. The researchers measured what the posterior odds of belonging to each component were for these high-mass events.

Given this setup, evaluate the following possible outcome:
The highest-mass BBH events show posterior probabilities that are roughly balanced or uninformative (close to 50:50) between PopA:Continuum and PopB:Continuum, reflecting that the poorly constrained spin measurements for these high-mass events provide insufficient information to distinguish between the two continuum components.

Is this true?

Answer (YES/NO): YES